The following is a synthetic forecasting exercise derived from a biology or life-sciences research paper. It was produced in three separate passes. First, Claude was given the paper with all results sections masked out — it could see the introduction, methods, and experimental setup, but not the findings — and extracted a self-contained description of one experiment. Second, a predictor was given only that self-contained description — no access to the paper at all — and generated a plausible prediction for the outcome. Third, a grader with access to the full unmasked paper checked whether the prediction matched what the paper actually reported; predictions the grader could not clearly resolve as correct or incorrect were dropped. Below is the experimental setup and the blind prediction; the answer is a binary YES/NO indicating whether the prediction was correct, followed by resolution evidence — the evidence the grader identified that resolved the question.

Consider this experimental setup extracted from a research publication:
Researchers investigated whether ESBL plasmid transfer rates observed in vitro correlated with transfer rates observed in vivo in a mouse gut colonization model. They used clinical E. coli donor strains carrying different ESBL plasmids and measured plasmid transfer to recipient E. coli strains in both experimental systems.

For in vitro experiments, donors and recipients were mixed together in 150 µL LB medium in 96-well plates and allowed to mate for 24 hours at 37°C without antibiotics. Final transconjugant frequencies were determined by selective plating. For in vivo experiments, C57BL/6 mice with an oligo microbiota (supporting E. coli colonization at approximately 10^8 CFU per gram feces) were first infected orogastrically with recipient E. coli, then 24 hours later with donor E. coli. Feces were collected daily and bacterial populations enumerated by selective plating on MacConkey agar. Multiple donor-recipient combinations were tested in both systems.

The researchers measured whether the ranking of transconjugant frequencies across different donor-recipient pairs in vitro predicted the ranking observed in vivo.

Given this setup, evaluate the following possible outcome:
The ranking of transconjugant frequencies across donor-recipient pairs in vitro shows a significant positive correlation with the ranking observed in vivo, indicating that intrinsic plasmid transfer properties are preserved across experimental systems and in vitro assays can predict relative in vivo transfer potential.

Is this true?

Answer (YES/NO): NO